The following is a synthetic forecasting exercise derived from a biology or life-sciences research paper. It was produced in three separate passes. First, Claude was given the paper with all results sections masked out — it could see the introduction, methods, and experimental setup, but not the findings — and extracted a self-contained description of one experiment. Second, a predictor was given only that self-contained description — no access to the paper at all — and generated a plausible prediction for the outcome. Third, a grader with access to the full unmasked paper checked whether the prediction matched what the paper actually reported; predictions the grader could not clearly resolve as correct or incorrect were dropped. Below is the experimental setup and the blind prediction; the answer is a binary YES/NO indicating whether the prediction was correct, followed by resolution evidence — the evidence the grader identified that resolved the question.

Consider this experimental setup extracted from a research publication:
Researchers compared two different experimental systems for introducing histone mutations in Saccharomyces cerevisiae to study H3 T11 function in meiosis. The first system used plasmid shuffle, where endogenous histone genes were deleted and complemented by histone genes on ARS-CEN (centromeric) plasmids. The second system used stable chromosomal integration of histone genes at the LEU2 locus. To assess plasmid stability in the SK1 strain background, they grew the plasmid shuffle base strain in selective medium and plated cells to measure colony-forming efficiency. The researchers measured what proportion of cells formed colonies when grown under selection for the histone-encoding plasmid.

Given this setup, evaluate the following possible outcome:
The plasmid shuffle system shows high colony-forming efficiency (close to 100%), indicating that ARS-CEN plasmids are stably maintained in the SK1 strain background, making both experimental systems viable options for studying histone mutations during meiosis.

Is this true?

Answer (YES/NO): NO